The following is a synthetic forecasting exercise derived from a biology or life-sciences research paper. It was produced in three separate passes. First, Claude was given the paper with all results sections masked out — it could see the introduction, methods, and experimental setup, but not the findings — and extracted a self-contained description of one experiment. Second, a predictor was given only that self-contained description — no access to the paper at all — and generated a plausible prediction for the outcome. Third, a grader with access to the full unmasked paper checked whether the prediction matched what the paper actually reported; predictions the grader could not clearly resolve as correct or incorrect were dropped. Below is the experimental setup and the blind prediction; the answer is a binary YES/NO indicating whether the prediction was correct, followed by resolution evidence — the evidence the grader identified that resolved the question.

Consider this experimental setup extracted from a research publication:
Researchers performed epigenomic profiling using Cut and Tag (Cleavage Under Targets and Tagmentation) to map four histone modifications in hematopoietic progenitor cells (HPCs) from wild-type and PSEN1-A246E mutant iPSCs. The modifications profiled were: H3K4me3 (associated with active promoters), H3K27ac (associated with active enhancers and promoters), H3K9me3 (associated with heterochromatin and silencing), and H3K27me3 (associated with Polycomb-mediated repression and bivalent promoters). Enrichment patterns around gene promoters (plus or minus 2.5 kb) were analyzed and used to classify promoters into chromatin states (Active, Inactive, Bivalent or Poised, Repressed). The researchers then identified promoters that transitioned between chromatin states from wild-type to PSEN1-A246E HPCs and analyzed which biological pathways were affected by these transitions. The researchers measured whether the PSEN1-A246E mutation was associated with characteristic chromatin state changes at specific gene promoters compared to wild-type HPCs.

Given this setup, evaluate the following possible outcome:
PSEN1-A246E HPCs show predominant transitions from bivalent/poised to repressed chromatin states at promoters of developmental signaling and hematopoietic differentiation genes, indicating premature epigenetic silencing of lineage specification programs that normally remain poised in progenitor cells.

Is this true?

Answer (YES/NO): NO